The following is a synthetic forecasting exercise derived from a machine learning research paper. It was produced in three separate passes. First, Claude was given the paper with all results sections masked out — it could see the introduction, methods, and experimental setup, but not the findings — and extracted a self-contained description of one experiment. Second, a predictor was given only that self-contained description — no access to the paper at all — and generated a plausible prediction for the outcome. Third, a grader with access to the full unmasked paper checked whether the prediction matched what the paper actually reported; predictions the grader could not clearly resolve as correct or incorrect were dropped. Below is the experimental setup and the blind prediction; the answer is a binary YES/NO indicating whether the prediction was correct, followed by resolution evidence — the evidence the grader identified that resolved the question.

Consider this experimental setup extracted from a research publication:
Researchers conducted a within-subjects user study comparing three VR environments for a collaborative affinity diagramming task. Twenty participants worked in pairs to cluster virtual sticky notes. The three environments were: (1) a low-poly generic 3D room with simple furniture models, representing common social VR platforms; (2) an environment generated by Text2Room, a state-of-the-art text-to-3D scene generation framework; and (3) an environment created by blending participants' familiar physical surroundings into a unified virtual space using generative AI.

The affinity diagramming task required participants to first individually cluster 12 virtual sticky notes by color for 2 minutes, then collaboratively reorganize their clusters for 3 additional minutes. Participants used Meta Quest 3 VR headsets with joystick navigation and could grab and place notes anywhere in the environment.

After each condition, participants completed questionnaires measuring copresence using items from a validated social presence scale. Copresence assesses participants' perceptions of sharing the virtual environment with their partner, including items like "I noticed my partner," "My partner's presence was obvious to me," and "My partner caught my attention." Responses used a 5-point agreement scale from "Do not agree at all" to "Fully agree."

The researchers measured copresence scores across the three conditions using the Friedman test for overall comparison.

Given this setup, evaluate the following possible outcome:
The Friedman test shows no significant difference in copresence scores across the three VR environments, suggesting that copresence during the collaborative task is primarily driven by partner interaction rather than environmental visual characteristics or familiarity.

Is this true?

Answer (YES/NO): YES